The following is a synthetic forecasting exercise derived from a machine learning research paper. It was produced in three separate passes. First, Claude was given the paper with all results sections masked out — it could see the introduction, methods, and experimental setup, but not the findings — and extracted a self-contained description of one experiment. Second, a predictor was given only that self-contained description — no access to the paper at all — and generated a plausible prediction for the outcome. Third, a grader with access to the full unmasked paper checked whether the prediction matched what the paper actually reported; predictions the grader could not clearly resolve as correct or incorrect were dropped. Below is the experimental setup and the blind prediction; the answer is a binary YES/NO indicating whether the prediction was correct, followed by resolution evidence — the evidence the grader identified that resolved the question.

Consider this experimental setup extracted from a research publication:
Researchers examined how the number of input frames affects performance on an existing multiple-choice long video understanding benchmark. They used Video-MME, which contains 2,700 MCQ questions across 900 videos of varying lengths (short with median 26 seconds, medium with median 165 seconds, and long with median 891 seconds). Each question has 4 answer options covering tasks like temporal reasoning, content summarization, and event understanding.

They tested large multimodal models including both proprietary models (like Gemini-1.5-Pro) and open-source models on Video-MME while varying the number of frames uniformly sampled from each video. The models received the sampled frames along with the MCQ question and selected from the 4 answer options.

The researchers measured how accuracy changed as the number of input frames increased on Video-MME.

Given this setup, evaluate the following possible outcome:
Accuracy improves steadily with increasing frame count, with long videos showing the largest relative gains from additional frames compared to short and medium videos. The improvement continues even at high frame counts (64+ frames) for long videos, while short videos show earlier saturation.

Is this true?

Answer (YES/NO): NO